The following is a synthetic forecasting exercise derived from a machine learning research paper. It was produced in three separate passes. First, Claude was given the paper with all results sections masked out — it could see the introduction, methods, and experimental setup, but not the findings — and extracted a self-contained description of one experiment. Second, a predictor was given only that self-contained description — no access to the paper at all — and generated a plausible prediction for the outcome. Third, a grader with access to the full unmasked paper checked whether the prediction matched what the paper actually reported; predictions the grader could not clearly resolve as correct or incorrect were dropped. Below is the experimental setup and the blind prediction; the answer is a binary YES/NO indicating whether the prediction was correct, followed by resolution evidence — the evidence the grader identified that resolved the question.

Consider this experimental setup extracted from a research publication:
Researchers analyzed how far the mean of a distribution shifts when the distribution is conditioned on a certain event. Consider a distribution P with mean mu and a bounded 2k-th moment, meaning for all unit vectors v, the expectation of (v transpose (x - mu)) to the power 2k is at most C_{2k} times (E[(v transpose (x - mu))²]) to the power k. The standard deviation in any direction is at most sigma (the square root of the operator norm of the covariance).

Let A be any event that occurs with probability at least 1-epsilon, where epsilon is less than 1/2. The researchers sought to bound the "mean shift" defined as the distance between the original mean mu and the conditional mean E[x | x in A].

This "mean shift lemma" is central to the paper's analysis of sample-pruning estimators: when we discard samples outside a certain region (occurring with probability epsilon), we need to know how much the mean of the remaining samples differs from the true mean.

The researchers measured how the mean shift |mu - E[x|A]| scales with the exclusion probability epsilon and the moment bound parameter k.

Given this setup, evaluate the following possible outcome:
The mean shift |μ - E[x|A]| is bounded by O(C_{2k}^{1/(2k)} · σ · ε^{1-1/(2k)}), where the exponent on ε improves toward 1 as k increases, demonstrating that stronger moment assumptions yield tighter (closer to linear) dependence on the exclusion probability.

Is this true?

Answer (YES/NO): YES